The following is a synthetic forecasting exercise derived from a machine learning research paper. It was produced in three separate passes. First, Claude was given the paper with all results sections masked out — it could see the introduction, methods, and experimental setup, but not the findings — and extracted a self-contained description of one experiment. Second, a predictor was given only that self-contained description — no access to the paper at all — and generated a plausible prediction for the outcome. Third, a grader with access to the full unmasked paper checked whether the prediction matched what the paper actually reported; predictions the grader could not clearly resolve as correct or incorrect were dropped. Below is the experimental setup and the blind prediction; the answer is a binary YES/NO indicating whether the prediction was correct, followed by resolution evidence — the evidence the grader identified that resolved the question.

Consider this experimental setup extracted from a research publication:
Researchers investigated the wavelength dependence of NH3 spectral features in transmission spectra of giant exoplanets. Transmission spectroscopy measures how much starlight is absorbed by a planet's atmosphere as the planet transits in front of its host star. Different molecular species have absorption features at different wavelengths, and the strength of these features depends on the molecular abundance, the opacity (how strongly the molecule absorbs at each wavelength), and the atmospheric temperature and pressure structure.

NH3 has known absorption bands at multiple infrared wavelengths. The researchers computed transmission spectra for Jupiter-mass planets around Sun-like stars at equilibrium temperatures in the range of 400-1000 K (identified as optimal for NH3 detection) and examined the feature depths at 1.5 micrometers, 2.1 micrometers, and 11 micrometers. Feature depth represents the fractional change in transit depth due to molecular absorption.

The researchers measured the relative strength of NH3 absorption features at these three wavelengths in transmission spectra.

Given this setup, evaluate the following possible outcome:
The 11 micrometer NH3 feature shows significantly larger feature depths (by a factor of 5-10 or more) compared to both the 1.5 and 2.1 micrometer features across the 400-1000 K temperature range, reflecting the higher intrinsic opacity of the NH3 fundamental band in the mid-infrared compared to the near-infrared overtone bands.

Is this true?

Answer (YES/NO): NO